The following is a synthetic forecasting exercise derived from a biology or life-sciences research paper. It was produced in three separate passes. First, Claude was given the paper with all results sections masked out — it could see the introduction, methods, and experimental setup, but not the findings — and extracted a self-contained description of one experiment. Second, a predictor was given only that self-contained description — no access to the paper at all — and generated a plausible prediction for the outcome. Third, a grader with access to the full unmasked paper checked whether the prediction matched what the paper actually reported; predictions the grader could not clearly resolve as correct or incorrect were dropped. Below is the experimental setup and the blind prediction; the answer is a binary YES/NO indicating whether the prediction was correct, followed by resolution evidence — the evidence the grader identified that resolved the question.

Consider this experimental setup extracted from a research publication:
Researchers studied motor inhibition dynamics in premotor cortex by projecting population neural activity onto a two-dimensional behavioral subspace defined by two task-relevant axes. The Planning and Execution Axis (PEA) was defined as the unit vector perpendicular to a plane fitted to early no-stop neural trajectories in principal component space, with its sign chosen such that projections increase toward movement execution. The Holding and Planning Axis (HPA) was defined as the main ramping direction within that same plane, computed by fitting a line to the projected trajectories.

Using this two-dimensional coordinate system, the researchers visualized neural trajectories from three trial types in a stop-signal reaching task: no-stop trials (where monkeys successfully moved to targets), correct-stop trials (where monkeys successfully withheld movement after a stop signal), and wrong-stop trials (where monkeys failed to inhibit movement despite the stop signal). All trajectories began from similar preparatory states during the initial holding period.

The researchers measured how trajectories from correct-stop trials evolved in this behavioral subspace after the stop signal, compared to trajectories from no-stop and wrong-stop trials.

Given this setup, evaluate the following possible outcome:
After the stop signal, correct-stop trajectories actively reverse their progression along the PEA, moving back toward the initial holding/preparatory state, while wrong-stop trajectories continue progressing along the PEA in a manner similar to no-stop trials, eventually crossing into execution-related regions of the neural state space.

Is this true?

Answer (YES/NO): YES